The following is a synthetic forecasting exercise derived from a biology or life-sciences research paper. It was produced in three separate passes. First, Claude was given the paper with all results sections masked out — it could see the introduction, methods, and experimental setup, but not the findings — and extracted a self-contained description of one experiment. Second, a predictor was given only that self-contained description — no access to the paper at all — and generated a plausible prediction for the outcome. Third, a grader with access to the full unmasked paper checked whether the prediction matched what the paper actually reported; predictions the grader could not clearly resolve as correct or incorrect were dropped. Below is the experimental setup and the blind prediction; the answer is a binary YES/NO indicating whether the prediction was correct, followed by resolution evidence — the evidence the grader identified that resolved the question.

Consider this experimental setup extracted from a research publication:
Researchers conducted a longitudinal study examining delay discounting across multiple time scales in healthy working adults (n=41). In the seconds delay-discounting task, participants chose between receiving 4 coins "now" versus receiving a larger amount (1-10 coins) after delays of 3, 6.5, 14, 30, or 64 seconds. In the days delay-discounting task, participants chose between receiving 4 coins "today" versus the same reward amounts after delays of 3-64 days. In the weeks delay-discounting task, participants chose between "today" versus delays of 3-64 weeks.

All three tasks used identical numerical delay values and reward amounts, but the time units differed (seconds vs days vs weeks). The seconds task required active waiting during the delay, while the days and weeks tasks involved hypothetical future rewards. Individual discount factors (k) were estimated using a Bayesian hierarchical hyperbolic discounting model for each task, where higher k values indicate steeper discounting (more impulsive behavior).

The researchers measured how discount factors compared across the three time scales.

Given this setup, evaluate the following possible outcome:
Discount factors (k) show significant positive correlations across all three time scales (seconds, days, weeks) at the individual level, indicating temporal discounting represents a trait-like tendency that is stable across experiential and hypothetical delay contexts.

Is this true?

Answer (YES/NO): YES